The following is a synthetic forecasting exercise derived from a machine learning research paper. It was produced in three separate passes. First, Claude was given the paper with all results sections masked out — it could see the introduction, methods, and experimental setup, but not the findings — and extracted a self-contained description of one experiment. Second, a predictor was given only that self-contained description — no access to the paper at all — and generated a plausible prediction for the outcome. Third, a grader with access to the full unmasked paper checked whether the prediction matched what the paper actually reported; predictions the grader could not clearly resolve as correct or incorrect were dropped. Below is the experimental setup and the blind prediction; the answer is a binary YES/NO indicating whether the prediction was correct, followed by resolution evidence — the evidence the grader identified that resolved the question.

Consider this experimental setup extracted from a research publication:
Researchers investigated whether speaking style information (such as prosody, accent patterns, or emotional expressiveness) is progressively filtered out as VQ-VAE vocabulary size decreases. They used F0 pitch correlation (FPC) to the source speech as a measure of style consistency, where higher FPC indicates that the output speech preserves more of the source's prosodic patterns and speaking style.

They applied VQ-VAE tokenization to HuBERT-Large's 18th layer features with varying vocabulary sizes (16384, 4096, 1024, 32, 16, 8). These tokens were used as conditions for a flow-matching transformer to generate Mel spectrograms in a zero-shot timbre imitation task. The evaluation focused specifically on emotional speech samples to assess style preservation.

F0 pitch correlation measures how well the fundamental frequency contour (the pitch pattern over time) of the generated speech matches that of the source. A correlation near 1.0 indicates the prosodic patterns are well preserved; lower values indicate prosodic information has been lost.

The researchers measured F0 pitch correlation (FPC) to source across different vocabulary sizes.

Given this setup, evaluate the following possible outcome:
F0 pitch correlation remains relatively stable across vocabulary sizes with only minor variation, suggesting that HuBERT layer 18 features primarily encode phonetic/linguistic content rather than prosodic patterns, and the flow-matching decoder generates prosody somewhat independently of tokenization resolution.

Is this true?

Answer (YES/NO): NO